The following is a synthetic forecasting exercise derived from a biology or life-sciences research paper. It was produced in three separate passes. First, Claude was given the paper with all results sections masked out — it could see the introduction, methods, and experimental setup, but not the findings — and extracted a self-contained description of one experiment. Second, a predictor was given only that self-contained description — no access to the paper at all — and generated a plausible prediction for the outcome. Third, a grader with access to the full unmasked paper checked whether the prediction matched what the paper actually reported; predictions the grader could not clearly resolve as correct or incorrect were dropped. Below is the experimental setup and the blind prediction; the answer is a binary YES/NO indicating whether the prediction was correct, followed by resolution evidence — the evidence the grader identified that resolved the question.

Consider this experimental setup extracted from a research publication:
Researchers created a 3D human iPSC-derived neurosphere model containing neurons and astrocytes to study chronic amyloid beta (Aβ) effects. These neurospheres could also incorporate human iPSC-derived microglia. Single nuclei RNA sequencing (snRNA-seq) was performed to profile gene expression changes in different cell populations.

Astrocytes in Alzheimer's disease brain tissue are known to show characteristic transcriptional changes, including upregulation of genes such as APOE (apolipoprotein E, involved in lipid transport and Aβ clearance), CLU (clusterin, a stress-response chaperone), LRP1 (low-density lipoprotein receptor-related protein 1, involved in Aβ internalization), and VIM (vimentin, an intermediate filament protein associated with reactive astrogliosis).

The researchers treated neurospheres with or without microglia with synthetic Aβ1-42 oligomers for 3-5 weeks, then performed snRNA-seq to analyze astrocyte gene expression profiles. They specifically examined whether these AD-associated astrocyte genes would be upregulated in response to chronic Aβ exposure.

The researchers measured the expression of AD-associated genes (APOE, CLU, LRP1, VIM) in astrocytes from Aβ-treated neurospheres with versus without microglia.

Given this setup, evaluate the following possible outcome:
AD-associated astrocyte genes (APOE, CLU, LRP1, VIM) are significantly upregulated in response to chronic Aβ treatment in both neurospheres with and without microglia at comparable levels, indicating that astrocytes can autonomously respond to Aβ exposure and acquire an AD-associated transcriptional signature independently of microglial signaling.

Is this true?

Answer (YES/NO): NO